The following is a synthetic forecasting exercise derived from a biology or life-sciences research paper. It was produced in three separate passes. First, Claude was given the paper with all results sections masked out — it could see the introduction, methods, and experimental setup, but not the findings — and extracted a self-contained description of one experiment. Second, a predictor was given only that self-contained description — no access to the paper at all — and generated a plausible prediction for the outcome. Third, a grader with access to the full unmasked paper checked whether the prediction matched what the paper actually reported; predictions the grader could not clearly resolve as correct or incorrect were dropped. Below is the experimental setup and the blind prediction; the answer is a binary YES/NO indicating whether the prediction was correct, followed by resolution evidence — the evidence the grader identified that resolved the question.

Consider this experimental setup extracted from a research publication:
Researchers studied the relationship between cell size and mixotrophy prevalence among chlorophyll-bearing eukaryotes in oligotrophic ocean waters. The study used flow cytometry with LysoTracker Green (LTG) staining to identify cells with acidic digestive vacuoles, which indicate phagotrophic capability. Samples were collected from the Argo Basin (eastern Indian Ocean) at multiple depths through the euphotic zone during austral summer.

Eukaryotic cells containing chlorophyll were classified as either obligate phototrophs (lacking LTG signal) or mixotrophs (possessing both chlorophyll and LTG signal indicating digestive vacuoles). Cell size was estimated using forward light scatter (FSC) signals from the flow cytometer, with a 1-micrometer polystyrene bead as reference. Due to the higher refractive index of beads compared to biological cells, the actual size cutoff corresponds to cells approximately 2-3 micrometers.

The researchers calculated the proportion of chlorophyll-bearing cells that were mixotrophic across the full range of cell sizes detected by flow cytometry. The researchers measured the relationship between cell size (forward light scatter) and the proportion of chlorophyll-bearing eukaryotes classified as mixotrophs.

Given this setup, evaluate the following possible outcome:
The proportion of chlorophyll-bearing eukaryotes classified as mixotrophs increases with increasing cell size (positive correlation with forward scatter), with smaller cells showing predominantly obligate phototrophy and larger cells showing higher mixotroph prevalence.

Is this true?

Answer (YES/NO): YES